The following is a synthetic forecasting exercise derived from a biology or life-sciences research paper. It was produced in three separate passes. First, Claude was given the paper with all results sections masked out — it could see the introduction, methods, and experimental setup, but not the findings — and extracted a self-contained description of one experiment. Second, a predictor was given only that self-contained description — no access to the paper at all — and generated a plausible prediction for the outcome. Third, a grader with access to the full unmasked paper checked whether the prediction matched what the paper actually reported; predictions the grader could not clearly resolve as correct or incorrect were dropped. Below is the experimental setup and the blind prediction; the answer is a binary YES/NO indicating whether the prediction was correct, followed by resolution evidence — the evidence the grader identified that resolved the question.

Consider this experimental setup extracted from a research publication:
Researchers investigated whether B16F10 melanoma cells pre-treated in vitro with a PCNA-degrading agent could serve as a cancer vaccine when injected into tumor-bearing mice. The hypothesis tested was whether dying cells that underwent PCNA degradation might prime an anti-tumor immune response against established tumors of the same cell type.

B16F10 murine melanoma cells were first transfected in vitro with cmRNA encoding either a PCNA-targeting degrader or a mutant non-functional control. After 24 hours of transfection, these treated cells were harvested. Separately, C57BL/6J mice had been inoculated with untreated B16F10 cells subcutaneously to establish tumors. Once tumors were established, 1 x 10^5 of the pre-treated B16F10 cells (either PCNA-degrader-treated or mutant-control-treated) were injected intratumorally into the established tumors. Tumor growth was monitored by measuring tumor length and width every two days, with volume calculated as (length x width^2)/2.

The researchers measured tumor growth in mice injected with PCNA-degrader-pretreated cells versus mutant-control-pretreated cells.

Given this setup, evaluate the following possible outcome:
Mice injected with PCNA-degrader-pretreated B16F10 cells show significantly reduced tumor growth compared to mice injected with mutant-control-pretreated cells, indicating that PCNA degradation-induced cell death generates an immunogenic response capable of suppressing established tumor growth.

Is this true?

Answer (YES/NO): YES